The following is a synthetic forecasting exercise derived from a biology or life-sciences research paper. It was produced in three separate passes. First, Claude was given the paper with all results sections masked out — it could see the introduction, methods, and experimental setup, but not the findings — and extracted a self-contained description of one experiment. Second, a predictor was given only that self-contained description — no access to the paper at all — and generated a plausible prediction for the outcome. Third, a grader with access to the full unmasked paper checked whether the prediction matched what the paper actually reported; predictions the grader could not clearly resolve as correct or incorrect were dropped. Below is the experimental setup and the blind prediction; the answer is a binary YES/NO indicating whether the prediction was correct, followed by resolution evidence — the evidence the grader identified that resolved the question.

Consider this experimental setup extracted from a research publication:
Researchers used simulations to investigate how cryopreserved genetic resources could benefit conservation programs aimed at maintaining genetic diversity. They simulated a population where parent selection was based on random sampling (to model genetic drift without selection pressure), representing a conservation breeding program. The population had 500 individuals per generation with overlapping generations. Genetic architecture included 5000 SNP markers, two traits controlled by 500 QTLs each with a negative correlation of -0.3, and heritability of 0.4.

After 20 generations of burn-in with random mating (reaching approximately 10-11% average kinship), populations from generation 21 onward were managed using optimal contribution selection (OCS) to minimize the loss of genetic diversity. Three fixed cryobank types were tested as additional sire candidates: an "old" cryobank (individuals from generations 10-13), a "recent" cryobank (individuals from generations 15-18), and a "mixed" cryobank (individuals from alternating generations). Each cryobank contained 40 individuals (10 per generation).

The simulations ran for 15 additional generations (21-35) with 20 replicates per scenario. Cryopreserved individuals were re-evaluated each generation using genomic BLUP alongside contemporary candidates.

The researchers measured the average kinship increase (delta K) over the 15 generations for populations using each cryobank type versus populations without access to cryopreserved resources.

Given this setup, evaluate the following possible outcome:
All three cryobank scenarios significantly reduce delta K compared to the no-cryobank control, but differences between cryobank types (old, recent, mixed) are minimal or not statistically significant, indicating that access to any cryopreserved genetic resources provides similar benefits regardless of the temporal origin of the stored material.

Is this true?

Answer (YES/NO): YES